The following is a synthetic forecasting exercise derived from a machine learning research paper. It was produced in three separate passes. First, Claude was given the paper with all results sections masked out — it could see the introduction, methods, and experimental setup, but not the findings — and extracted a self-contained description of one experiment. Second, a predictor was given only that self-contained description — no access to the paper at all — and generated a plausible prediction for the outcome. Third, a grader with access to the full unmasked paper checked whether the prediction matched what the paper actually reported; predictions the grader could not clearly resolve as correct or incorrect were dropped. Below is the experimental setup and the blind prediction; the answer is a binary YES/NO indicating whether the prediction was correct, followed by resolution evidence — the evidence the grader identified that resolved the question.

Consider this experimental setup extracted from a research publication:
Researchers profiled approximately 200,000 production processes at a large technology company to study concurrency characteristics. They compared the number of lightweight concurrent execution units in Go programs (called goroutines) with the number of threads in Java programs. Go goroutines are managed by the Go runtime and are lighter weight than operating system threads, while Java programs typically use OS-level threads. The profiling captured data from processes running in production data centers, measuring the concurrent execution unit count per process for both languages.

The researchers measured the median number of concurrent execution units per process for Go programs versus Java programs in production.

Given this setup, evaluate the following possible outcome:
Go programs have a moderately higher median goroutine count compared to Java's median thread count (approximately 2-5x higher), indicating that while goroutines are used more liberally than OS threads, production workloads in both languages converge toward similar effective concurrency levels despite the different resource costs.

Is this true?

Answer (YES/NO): NO